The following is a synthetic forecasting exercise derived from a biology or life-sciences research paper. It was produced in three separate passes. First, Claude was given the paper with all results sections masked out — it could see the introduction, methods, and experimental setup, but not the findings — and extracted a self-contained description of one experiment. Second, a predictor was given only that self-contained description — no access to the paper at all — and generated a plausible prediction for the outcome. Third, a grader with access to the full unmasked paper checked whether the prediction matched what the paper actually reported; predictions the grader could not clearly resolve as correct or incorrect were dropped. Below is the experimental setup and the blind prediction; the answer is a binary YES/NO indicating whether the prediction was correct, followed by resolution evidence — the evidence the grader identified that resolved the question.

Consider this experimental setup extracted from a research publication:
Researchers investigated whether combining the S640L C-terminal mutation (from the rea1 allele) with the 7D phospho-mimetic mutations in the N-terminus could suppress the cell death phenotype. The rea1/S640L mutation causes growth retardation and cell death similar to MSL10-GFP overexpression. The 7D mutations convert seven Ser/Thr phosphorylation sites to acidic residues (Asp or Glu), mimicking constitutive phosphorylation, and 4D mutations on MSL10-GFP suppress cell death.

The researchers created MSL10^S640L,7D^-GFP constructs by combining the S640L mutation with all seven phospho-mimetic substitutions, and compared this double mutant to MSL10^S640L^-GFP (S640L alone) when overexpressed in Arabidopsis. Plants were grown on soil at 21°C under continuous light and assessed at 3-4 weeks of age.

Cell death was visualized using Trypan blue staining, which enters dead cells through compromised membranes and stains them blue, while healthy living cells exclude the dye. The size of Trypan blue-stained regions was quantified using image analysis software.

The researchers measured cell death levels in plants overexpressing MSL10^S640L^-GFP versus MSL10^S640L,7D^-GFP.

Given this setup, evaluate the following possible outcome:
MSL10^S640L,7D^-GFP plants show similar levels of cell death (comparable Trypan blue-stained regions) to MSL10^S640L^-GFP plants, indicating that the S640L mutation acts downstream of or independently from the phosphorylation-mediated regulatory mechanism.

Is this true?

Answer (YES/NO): NO